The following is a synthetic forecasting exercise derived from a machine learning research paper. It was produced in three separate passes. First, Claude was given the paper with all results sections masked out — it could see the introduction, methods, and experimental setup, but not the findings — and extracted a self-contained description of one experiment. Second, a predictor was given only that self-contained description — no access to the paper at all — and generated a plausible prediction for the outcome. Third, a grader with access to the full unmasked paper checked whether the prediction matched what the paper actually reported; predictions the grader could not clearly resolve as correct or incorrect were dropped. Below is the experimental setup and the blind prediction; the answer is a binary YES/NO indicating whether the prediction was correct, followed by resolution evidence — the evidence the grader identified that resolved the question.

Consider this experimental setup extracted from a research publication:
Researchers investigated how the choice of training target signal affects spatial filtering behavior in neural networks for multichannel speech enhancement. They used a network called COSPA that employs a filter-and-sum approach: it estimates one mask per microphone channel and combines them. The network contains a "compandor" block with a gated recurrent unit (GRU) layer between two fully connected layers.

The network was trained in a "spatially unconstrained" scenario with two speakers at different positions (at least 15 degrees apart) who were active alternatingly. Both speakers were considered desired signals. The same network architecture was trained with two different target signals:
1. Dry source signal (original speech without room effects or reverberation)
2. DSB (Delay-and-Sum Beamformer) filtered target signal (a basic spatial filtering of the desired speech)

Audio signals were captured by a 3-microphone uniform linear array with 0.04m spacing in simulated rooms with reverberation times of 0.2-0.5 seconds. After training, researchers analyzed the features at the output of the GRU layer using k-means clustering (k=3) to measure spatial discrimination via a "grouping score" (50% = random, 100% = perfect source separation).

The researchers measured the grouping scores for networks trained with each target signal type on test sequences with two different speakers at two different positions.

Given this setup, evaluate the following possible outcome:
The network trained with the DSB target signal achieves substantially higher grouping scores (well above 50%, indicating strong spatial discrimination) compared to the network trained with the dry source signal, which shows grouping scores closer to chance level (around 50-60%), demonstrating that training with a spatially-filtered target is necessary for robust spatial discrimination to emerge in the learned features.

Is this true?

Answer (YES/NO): NO